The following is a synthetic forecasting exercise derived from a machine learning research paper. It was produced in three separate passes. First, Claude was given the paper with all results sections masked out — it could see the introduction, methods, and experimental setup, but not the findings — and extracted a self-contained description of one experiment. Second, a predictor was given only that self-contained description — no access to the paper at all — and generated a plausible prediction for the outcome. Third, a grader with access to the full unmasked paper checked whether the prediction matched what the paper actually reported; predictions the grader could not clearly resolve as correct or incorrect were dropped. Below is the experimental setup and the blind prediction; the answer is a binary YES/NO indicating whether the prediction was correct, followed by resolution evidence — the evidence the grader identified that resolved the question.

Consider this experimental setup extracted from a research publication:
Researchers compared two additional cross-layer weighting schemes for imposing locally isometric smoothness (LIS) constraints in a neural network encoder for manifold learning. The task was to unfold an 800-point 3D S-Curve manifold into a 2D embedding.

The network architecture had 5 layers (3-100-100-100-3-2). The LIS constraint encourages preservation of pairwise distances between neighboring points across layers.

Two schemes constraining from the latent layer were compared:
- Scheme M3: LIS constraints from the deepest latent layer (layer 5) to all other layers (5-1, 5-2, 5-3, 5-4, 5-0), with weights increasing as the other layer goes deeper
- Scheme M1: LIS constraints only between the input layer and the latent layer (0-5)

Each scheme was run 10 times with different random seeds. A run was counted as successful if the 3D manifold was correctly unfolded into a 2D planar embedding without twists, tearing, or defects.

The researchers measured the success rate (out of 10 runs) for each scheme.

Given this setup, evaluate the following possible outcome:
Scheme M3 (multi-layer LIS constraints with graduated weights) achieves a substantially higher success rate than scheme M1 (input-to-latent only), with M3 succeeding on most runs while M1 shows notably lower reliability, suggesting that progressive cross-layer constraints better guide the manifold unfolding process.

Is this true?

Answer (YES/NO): NO